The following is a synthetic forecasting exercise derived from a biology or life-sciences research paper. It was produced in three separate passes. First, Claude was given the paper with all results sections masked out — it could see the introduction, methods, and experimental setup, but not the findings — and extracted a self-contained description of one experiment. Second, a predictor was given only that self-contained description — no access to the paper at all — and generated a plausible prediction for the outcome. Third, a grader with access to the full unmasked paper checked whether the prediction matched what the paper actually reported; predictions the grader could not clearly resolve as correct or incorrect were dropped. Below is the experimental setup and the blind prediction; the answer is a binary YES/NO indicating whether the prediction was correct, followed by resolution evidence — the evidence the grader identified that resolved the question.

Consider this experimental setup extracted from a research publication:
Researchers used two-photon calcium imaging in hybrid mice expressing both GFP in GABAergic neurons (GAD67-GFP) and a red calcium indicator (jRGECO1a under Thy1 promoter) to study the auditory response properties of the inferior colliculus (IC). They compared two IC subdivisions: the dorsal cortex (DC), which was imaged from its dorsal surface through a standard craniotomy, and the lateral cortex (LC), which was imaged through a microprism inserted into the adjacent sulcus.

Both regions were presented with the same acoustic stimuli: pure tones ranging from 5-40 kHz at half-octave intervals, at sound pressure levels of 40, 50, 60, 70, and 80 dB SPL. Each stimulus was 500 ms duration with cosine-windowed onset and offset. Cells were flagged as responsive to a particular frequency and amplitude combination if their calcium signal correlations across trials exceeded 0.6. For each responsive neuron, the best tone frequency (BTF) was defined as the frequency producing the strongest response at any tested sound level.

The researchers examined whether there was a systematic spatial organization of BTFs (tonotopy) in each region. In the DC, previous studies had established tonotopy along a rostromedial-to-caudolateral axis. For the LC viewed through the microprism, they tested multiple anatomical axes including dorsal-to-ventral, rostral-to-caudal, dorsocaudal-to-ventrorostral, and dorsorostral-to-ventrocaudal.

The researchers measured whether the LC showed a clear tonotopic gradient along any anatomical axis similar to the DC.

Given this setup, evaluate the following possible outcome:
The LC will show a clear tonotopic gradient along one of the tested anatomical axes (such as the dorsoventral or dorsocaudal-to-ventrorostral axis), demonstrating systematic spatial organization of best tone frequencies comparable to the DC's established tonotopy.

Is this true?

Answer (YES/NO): NO